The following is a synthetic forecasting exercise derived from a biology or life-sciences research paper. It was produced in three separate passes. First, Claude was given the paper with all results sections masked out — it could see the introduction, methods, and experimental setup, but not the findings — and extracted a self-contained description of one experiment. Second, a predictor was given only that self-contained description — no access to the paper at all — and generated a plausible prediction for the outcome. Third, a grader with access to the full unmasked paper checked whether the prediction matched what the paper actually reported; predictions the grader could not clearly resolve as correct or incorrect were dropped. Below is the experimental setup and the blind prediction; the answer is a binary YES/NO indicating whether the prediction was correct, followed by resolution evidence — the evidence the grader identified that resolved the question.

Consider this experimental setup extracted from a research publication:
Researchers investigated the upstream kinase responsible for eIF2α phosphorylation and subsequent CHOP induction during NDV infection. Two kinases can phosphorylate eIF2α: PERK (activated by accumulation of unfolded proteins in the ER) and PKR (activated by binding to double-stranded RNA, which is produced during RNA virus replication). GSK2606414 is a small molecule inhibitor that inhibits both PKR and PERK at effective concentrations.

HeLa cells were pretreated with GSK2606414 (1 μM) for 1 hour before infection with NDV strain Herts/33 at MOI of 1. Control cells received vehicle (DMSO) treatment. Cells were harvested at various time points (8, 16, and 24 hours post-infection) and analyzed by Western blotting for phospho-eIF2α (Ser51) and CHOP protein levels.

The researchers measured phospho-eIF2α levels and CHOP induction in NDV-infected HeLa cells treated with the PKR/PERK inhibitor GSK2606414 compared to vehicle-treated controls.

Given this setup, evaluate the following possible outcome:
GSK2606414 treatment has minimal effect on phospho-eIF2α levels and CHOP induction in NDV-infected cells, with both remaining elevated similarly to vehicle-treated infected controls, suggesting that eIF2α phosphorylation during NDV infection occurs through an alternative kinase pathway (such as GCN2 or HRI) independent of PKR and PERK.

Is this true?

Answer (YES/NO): NO